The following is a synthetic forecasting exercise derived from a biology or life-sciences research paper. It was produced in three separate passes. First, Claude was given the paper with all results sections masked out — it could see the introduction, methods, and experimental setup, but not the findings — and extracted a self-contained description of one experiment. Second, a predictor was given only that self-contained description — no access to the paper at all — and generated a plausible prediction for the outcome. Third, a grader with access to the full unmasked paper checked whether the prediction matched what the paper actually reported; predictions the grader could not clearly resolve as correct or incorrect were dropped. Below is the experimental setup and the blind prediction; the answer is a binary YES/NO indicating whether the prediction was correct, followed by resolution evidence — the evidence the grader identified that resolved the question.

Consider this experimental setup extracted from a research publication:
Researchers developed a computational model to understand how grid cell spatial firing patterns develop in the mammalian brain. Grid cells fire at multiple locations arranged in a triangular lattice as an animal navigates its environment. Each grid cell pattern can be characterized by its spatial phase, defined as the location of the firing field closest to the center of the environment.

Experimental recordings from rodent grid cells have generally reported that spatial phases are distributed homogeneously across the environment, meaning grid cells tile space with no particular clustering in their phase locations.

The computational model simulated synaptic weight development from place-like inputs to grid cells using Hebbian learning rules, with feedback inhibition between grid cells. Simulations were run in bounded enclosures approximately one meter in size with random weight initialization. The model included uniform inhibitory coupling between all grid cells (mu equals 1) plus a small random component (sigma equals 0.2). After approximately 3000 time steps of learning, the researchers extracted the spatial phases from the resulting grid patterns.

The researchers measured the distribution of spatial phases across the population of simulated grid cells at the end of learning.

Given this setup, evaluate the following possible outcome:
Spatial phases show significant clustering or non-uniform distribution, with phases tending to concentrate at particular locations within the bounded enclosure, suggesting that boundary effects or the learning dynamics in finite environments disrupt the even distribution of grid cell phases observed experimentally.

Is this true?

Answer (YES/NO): YES